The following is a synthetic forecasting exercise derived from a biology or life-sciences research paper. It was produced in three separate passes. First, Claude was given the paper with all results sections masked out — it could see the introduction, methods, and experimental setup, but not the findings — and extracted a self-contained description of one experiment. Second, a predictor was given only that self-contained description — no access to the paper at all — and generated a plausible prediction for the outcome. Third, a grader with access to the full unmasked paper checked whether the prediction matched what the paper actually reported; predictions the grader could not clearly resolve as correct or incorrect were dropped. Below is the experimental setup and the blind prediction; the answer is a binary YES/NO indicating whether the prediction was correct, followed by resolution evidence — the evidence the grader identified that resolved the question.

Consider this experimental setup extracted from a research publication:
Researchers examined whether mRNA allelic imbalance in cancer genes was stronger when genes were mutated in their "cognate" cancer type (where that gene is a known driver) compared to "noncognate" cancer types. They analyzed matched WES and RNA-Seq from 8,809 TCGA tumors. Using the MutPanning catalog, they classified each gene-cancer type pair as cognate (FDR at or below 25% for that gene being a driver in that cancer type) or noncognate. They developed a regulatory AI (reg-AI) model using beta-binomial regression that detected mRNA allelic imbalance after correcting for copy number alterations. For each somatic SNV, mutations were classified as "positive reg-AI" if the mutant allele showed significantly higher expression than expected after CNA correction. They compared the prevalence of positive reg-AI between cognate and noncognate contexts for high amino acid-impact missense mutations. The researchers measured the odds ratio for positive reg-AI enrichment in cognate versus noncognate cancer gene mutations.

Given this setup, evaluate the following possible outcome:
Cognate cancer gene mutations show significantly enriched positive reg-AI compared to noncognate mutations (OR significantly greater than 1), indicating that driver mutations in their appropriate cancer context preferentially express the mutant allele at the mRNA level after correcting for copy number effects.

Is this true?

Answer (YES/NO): NO